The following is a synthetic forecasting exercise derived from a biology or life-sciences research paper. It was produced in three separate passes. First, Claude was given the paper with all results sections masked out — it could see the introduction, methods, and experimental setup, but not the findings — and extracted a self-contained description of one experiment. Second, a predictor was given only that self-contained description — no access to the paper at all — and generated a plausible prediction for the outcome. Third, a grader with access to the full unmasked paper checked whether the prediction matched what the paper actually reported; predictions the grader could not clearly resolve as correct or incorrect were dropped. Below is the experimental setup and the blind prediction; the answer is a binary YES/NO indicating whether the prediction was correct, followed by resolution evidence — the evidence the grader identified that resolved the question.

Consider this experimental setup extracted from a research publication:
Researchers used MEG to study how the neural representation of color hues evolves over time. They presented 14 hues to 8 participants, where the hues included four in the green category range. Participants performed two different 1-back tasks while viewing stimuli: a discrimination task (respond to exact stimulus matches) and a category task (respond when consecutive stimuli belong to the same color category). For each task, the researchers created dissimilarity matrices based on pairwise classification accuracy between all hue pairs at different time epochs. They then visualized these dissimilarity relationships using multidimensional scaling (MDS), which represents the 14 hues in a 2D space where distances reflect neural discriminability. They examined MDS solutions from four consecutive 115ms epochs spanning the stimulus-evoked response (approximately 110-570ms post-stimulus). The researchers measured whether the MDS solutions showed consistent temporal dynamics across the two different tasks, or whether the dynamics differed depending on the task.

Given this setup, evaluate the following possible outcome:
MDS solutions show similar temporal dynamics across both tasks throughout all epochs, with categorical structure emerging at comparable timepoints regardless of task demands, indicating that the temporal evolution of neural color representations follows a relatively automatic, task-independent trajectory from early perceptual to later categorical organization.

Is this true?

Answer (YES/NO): NO